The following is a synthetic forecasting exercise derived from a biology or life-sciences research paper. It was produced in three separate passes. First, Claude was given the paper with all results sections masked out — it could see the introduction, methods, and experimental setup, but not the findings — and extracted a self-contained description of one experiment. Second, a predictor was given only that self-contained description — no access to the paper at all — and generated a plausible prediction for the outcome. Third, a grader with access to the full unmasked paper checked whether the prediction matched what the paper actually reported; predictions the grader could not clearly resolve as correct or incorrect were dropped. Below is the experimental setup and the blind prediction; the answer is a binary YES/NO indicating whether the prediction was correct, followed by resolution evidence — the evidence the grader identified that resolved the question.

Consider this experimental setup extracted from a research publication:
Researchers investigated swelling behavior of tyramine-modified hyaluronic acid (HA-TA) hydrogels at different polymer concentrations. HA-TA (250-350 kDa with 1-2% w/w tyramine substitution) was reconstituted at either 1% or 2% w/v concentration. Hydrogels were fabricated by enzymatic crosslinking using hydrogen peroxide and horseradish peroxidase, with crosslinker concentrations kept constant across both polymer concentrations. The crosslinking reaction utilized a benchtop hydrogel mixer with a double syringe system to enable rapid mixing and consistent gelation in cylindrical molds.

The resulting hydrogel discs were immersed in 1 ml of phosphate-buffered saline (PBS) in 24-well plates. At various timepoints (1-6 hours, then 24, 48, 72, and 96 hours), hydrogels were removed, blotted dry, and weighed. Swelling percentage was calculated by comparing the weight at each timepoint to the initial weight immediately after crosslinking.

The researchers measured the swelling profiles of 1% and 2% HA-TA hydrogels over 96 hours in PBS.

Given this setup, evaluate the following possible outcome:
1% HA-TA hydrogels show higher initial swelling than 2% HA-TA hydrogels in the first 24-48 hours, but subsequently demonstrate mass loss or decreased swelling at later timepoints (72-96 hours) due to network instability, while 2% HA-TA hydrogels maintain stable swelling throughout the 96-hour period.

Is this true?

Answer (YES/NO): NO